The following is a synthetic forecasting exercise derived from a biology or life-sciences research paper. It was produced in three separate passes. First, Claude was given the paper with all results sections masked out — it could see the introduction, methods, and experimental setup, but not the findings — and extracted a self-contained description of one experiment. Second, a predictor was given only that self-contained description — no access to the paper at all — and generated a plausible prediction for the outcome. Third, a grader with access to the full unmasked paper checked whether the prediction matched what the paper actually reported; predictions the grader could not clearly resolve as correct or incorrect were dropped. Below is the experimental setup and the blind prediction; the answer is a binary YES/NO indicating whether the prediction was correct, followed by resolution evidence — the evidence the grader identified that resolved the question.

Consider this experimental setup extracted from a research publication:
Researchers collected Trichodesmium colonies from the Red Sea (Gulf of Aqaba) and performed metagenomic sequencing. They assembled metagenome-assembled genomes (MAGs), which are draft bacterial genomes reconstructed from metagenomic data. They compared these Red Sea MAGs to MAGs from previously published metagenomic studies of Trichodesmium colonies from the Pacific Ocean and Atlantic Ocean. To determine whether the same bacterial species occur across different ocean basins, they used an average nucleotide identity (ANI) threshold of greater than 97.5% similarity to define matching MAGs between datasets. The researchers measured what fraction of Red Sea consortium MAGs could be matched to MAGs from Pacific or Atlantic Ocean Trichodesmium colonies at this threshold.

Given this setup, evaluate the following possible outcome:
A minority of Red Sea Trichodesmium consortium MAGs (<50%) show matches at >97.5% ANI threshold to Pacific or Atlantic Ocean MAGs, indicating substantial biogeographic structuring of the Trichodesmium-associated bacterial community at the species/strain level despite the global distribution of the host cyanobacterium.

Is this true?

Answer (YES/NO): YES